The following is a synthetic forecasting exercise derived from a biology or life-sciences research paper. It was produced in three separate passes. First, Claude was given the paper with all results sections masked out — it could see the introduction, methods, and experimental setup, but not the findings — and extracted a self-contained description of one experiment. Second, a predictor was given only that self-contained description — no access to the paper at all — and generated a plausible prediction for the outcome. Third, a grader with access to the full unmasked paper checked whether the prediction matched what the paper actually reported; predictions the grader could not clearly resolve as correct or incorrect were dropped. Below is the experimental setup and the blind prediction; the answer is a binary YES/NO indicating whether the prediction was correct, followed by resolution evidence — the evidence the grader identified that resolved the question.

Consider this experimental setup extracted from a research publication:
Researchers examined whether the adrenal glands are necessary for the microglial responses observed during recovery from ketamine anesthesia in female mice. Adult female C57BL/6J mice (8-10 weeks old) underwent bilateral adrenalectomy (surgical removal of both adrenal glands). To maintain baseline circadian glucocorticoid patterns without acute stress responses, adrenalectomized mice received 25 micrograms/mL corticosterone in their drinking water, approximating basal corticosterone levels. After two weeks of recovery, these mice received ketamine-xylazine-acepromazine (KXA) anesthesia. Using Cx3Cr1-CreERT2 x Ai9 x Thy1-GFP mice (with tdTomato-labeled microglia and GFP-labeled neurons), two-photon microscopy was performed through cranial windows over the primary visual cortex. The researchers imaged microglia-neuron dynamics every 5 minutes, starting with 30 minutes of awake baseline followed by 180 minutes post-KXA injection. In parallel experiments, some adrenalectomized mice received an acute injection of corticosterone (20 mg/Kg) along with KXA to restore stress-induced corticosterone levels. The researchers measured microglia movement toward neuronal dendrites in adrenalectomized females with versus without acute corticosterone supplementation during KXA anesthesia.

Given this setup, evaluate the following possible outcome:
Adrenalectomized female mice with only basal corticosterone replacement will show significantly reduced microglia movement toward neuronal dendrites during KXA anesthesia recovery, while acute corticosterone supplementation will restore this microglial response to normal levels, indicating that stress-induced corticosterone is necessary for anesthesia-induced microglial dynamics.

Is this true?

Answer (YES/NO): YES